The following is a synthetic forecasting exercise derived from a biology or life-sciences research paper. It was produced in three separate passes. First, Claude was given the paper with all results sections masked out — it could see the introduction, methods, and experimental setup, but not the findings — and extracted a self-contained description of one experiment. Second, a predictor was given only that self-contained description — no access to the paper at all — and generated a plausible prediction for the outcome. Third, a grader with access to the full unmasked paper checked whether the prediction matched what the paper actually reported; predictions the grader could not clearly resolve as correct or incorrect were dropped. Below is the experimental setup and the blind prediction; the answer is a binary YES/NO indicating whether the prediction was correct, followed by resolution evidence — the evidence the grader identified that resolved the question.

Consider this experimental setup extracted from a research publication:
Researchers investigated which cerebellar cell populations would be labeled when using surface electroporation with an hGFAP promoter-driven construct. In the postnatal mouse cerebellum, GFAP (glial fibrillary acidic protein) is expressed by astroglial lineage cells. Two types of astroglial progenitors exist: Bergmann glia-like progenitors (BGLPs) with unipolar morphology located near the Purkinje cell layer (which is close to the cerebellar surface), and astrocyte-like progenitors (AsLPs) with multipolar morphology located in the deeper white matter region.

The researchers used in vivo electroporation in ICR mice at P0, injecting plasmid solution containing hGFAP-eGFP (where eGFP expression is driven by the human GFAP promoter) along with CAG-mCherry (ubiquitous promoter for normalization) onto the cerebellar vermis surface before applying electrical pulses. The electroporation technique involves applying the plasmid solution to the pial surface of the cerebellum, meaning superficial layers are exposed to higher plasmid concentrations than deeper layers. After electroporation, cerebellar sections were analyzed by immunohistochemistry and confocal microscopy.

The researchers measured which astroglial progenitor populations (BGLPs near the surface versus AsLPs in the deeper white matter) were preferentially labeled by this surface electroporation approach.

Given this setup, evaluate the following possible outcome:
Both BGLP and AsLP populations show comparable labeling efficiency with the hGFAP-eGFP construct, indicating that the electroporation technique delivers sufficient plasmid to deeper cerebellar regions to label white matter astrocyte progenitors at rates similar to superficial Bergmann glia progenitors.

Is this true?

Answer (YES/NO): NO